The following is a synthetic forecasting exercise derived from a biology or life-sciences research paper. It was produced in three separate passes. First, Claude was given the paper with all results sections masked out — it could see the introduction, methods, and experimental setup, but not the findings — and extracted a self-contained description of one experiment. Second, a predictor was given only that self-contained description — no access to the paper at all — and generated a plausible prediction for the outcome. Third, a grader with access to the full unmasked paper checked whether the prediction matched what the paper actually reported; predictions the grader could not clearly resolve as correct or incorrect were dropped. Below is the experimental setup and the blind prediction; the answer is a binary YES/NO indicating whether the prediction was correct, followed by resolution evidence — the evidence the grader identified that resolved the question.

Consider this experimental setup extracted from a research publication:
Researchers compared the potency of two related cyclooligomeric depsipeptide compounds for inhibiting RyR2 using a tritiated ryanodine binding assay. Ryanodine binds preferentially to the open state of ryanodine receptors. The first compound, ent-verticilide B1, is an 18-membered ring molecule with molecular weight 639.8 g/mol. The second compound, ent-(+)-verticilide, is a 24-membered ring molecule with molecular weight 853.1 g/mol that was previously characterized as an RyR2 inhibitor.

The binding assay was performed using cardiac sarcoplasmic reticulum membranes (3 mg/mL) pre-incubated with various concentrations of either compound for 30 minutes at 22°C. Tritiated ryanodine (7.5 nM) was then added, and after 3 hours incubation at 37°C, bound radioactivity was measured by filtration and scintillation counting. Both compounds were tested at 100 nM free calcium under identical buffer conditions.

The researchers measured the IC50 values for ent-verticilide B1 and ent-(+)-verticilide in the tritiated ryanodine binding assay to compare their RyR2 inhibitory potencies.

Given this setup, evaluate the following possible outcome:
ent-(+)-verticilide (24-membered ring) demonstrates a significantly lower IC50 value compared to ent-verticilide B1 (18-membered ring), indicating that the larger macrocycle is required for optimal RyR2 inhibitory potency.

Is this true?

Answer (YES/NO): YES